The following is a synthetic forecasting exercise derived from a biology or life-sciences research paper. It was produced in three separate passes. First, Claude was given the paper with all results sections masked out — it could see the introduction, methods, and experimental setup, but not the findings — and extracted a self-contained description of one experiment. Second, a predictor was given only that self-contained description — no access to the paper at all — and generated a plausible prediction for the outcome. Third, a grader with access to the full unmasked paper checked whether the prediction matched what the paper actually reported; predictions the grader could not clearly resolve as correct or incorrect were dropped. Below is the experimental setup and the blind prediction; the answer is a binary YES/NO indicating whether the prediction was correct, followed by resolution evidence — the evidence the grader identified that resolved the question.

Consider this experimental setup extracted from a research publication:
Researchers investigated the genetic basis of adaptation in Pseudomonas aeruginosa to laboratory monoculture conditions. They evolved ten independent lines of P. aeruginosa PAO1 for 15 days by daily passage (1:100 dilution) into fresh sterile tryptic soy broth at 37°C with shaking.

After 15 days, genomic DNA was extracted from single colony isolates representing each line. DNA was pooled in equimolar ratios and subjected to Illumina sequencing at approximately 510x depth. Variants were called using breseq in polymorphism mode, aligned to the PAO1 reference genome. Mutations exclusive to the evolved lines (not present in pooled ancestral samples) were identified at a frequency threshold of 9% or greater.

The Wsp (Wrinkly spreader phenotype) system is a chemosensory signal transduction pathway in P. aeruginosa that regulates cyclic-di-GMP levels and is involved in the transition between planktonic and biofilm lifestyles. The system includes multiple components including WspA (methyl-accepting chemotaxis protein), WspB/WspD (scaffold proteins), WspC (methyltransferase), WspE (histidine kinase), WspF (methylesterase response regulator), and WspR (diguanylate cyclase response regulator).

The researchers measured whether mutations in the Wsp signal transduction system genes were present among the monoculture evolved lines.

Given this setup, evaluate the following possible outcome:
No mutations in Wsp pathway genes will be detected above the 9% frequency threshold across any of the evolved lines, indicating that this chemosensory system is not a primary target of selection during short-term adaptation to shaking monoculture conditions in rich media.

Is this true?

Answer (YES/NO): NO